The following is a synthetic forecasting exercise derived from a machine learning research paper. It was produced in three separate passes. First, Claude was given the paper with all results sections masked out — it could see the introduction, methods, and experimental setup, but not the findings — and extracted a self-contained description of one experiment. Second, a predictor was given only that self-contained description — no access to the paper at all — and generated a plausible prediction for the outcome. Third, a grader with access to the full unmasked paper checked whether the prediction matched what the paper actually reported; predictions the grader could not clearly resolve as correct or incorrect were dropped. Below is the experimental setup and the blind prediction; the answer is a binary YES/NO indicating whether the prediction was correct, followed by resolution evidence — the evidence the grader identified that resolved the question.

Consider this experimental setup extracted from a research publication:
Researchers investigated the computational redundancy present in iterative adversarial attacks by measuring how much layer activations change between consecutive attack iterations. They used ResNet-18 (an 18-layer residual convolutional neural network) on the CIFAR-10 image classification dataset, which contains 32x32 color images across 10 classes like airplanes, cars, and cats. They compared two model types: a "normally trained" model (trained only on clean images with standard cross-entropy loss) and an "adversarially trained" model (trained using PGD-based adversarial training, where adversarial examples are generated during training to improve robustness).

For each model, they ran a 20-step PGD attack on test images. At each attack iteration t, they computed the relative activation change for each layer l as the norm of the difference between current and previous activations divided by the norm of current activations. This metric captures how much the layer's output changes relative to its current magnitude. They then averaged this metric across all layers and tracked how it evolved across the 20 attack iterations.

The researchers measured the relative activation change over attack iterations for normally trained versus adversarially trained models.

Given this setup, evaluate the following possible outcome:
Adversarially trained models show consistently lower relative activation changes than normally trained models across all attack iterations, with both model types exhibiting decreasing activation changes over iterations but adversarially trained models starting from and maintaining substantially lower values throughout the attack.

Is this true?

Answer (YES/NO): YES